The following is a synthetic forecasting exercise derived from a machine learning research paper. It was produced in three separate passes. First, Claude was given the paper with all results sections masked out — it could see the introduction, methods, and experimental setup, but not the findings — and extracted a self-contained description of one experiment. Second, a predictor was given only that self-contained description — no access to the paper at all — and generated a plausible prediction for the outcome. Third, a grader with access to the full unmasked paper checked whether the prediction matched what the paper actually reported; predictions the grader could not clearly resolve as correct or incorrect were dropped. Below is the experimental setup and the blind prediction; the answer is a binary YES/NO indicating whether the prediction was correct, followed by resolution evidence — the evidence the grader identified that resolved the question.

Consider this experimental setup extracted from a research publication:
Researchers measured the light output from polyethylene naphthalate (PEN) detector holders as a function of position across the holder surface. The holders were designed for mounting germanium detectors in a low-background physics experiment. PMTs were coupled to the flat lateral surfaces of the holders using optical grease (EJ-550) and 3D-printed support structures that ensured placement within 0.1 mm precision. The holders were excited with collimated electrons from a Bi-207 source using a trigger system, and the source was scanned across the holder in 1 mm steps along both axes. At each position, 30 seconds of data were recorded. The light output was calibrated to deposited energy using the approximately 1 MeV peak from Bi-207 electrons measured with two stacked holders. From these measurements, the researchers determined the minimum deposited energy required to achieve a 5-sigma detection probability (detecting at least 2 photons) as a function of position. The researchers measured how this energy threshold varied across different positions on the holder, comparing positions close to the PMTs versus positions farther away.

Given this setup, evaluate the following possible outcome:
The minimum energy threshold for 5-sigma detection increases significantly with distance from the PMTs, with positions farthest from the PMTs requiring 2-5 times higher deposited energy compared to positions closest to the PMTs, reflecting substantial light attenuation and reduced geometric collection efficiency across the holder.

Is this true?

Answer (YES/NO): YES